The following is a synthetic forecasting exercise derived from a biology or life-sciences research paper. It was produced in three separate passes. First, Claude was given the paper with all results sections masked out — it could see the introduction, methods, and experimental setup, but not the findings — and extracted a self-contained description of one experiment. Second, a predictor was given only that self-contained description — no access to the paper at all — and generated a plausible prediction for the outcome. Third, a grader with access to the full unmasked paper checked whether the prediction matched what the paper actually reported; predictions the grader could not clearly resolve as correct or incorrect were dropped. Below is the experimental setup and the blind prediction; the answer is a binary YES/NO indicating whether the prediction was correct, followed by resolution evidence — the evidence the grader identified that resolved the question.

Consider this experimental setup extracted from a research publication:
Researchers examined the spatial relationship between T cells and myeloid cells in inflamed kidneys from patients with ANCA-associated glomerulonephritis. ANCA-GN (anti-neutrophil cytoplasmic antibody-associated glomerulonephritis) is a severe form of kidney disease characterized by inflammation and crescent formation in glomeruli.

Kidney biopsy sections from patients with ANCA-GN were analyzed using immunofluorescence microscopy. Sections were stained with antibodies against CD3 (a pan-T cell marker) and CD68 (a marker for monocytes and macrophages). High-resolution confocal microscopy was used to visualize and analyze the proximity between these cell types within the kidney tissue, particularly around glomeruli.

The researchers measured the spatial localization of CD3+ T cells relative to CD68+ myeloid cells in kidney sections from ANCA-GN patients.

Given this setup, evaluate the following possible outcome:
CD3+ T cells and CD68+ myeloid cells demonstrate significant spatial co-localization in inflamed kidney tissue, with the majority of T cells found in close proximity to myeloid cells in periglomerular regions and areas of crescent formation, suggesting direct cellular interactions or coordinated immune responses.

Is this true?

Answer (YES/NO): YES